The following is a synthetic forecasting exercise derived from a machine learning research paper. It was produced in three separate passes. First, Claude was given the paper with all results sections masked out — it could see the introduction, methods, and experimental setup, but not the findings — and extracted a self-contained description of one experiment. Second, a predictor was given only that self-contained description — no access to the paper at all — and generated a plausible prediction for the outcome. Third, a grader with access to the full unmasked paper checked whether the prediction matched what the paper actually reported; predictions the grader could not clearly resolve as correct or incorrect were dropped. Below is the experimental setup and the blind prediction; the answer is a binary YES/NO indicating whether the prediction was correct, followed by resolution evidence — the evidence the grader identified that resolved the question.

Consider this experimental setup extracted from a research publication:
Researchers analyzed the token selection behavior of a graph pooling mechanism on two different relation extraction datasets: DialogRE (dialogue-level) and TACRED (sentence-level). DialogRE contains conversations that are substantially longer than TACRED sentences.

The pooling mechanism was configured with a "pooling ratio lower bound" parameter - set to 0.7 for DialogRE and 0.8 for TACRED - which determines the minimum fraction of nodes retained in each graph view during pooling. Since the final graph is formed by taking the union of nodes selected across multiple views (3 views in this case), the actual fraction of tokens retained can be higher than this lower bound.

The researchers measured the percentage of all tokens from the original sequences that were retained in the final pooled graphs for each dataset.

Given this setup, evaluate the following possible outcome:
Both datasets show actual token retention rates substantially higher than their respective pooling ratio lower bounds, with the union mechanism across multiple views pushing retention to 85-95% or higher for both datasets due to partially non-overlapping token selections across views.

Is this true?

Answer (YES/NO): NO